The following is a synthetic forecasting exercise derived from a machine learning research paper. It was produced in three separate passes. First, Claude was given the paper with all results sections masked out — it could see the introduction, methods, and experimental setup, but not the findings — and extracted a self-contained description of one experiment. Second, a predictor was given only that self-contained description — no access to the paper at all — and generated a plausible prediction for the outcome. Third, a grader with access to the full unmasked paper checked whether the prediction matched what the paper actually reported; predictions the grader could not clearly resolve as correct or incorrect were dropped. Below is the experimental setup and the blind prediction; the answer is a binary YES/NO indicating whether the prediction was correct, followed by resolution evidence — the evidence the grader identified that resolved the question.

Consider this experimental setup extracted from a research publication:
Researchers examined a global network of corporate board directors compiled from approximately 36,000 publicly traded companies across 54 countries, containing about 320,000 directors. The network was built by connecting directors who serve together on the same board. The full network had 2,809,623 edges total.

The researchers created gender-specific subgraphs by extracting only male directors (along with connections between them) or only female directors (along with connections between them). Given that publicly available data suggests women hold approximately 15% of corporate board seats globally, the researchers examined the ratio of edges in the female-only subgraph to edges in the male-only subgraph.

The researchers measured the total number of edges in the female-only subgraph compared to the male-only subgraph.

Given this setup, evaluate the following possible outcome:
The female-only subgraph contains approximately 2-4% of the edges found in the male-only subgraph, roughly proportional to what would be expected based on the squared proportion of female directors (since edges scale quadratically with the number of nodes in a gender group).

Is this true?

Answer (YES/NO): YES